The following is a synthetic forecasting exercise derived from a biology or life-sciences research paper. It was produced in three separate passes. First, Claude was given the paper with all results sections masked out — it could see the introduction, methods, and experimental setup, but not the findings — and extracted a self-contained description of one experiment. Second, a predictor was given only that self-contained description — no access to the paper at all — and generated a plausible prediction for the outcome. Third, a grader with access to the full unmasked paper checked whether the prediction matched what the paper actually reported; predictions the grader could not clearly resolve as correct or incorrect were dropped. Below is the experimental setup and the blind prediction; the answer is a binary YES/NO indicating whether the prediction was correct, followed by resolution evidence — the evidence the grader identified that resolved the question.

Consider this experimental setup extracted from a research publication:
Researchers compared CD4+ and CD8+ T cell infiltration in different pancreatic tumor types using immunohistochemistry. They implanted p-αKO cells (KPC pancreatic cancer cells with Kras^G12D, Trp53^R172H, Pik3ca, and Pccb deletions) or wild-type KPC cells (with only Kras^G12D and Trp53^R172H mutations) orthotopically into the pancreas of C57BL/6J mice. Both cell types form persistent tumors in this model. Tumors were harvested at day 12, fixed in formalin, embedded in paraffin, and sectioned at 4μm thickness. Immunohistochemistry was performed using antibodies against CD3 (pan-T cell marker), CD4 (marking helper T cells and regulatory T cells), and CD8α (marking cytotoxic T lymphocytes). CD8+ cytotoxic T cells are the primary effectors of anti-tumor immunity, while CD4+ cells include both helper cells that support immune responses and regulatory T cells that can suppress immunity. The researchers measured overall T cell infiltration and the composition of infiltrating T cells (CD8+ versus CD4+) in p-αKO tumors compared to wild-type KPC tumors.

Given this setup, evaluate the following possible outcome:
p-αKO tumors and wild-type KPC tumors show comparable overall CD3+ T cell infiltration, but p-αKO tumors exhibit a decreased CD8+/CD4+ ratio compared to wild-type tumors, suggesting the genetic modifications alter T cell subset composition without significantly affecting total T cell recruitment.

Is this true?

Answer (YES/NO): NO